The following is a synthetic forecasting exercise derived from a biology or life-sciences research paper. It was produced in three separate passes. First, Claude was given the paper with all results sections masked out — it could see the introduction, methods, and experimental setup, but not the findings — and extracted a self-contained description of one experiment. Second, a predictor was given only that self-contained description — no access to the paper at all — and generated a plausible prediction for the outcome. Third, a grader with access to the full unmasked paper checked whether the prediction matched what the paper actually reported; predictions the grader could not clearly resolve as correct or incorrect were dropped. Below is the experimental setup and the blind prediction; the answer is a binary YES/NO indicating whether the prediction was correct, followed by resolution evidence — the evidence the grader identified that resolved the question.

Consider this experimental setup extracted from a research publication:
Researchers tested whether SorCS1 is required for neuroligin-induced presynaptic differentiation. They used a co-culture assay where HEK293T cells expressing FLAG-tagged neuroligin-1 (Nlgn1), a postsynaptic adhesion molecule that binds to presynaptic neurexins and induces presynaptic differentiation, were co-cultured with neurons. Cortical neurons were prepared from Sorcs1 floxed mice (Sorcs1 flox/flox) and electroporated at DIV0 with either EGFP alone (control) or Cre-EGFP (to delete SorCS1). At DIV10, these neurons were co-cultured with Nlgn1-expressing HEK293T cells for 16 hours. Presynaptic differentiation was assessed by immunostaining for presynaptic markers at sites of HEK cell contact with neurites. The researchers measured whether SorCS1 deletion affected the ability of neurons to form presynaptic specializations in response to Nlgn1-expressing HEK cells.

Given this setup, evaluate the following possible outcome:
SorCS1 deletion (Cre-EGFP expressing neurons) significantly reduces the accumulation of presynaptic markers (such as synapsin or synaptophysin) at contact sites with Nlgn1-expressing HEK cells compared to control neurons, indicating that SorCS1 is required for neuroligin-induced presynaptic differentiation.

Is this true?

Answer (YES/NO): YES